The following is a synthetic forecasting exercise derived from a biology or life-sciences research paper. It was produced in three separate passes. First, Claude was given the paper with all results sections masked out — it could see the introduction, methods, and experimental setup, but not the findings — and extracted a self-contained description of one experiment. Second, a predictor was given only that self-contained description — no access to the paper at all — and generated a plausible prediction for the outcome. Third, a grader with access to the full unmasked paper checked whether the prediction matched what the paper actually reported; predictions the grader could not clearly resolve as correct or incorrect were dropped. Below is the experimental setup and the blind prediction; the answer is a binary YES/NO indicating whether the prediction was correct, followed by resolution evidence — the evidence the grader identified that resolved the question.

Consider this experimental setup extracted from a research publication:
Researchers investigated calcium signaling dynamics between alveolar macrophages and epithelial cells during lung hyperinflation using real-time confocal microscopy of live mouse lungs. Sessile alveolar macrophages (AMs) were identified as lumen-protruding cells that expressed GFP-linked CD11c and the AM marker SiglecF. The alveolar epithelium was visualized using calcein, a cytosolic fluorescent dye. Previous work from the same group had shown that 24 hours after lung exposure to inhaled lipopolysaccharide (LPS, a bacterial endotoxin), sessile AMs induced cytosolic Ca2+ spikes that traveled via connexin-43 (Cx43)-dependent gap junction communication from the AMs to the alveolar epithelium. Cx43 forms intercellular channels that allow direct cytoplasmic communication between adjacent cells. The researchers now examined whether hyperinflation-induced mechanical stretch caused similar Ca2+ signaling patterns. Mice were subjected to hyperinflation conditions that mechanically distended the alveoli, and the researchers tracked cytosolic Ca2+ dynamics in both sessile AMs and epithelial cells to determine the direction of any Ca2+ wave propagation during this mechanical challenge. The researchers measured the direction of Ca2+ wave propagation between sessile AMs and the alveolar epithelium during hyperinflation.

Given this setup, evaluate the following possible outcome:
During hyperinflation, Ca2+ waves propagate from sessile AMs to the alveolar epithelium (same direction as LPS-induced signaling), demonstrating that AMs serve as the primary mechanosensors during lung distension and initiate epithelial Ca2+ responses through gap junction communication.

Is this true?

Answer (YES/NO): NO